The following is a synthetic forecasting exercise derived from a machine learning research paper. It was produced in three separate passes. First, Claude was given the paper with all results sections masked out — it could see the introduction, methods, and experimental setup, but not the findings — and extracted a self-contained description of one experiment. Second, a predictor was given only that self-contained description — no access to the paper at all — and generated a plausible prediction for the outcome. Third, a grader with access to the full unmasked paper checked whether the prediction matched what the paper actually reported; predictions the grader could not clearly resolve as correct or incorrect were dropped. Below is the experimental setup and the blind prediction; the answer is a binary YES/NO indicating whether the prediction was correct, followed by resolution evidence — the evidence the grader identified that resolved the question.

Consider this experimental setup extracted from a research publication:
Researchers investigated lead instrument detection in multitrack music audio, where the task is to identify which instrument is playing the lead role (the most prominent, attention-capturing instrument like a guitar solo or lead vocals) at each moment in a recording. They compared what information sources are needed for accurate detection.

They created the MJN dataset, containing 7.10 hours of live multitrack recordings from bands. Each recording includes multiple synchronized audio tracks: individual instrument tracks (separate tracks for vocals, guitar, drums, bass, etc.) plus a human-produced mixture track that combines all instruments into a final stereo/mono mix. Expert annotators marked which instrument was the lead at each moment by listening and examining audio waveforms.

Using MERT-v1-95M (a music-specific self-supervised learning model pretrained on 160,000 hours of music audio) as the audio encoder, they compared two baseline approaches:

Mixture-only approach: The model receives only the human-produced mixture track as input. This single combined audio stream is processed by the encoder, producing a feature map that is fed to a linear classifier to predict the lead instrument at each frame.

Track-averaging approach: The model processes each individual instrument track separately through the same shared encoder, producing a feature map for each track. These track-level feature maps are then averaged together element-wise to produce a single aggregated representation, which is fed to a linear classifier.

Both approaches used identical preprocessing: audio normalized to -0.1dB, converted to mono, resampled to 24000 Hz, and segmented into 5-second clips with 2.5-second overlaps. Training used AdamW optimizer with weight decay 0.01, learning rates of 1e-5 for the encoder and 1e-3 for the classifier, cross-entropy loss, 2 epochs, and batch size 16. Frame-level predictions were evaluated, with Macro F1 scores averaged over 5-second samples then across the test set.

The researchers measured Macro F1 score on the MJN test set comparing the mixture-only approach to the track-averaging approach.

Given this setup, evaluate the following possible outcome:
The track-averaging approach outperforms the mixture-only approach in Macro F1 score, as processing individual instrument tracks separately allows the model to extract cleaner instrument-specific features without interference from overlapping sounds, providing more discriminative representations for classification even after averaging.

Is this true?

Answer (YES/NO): YES